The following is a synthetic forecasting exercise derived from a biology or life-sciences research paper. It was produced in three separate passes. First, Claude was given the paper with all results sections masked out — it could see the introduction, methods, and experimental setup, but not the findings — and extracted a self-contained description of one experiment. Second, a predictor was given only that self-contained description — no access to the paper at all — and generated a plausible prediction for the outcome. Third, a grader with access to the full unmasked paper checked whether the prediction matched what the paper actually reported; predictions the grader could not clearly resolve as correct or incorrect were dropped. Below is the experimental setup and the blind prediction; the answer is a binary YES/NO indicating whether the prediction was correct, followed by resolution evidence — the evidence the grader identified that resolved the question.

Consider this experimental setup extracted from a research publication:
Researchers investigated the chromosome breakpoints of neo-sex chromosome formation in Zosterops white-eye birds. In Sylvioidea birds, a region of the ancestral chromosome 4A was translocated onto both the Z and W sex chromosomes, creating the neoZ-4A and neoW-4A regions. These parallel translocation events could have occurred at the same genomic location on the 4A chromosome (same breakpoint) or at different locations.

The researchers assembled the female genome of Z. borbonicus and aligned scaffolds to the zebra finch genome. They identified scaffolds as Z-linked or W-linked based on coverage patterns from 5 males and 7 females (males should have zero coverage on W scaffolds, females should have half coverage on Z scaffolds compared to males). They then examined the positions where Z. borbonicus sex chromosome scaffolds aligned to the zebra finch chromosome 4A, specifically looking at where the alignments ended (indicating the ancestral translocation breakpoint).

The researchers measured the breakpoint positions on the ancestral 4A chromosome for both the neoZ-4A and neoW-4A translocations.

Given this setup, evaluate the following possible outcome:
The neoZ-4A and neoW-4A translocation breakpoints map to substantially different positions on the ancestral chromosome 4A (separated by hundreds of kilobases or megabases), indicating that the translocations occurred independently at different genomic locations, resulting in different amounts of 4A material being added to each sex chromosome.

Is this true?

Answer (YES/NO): NO